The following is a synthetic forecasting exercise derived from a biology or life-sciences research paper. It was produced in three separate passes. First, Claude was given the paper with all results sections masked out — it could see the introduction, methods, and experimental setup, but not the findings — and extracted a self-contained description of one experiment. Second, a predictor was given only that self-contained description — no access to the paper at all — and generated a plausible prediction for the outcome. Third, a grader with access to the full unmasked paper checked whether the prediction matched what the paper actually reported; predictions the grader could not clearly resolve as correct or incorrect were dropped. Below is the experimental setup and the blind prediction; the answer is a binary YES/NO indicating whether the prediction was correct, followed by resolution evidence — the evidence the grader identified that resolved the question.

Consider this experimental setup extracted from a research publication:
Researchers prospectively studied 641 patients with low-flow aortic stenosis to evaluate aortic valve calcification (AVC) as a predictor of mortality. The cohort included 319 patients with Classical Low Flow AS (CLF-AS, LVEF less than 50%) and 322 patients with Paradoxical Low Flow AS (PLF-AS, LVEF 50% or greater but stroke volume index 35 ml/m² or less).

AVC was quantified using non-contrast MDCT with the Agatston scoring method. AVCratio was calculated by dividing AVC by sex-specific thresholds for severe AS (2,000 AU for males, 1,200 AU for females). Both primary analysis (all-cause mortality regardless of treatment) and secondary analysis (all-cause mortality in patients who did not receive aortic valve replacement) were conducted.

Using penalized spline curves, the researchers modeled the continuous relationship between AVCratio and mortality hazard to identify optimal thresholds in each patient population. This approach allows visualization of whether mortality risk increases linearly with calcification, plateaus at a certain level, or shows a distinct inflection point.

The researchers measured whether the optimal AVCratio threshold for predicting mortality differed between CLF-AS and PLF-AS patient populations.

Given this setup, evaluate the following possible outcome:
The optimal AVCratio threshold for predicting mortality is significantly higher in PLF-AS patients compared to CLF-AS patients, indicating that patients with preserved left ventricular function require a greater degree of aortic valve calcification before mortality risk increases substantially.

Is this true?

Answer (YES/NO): YES